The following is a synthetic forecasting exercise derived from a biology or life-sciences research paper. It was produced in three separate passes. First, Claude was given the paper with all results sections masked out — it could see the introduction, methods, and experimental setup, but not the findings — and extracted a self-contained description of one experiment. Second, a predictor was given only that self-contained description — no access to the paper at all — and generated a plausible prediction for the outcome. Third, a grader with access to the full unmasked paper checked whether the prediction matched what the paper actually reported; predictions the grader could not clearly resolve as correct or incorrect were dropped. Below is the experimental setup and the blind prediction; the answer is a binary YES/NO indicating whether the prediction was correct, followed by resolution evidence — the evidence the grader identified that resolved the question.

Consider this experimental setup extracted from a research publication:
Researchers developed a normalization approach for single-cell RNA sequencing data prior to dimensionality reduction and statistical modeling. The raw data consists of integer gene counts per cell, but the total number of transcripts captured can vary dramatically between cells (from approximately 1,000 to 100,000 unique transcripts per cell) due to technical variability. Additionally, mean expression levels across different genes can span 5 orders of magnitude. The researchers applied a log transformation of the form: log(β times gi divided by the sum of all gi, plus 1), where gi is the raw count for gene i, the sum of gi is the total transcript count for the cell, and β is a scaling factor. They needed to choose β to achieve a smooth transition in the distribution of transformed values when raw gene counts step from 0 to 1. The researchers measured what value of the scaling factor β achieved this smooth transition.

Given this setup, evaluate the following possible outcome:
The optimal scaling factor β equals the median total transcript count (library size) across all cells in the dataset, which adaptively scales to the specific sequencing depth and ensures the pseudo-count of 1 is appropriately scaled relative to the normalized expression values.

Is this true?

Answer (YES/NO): NO